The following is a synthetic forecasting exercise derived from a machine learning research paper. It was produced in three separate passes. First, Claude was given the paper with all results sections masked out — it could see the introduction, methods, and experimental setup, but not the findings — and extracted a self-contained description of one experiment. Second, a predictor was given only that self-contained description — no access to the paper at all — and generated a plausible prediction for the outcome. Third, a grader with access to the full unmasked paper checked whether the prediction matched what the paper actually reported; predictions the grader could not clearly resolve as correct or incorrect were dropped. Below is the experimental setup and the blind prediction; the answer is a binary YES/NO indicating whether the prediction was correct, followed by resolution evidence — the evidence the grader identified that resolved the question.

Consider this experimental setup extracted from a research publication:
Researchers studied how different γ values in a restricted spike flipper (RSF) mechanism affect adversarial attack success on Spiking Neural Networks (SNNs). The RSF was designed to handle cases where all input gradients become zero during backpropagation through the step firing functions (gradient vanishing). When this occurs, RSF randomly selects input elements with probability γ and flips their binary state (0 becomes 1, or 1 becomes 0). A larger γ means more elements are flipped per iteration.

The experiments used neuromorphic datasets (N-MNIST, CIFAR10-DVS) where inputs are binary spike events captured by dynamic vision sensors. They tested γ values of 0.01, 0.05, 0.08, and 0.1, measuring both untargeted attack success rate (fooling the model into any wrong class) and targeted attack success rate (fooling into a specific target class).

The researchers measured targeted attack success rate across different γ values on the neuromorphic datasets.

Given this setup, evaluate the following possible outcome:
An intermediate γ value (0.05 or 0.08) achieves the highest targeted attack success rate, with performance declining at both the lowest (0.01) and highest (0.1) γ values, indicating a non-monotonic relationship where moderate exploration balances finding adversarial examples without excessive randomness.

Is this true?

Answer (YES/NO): YES